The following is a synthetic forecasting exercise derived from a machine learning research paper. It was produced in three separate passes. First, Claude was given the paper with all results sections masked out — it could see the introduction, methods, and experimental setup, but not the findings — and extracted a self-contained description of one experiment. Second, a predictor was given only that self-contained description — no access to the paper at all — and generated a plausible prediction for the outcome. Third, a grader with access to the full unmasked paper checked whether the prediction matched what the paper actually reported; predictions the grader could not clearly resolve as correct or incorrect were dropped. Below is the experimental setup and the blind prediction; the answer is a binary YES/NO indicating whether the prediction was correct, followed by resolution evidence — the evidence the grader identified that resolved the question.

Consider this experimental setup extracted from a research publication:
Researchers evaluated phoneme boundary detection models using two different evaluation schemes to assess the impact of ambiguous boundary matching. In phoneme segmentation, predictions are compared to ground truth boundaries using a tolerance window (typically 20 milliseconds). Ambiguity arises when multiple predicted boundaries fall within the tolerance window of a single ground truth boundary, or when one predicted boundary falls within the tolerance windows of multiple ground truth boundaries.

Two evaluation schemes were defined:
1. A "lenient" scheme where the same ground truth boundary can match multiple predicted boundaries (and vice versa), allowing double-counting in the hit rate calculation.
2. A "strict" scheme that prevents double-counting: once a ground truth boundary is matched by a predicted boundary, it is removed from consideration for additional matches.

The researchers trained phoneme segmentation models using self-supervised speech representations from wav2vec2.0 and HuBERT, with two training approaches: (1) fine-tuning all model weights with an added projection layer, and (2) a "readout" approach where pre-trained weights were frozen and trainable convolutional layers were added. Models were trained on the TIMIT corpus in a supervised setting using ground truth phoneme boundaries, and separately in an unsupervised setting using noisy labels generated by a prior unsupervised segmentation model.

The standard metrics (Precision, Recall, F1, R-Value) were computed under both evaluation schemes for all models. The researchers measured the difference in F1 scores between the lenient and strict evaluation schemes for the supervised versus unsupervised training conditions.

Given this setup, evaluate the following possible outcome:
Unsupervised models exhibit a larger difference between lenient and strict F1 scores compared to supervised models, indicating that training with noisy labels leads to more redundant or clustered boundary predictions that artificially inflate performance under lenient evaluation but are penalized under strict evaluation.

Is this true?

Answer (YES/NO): YES